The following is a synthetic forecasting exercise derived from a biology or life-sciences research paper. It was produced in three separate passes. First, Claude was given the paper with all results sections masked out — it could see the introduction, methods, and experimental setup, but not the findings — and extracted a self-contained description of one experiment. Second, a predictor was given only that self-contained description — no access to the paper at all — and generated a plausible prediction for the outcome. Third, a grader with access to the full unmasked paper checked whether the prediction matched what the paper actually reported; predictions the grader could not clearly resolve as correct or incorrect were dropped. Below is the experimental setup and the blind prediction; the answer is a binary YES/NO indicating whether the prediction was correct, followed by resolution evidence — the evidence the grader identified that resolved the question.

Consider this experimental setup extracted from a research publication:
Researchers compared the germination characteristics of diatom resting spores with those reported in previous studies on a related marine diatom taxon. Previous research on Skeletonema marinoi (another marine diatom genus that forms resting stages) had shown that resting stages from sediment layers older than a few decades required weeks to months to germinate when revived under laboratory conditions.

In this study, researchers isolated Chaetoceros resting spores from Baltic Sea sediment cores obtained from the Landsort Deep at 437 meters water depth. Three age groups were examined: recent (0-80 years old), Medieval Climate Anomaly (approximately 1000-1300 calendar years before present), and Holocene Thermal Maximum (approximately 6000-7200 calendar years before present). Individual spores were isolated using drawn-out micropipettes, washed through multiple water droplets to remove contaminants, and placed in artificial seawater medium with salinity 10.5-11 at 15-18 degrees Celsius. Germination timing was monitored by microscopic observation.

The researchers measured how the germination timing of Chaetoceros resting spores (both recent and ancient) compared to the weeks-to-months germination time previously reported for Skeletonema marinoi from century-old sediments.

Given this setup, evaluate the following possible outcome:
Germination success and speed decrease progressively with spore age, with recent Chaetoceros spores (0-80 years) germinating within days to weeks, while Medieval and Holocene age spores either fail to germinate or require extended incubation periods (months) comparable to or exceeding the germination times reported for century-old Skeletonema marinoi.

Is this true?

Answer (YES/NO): NO